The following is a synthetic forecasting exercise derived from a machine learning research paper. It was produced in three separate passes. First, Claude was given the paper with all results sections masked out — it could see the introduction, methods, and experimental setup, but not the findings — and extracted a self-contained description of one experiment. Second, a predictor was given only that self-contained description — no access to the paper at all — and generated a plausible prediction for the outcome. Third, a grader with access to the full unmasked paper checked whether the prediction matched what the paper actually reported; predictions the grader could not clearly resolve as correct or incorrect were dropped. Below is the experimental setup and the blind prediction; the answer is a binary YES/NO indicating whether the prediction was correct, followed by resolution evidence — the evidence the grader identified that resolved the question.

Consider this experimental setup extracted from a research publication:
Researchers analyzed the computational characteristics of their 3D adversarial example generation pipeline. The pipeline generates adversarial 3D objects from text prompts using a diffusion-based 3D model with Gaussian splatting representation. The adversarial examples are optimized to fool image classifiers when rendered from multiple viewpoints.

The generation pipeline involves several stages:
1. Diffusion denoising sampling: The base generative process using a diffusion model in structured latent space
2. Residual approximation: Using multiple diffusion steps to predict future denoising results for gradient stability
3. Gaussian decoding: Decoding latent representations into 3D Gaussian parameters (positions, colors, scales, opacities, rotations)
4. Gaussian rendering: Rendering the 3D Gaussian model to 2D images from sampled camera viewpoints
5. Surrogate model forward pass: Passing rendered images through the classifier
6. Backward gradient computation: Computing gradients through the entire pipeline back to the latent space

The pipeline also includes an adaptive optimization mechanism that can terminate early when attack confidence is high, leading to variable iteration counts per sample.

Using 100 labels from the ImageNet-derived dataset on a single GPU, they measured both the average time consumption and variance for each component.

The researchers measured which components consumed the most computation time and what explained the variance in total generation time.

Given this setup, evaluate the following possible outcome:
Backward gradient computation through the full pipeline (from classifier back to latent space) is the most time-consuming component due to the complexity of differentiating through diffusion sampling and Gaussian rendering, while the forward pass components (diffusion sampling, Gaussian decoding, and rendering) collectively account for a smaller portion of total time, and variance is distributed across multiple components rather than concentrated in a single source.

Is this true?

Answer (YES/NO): NO